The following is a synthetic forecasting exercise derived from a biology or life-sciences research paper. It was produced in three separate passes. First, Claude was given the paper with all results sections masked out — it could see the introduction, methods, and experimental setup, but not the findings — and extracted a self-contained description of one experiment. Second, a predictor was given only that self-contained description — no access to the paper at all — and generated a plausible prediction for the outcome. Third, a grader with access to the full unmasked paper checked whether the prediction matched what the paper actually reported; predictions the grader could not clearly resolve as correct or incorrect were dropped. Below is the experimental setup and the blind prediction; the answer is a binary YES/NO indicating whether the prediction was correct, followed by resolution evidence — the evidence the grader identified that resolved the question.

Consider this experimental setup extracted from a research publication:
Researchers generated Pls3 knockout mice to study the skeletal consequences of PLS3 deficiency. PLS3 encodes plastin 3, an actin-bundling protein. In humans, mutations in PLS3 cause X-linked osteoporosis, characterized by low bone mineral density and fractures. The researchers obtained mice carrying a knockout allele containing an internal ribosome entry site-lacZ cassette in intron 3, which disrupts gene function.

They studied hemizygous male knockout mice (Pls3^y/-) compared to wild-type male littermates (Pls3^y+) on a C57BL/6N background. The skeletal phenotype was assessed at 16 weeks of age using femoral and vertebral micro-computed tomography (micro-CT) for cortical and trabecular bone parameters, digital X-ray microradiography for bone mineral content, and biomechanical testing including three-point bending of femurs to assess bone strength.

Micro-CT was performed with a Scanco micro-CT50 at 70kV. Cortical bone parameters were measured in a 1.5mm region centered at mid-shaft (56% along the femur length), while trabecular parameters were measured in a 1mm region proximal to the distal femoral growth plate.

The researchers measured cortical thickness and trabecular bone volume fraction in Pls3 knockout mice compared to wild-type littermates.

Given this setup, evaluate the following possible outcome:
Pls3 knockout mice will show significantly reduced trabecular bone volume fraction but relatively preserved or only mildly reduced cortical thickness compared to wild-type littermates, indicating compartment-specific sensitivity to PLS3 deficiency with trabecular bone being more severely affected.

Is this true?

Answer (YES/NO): NO